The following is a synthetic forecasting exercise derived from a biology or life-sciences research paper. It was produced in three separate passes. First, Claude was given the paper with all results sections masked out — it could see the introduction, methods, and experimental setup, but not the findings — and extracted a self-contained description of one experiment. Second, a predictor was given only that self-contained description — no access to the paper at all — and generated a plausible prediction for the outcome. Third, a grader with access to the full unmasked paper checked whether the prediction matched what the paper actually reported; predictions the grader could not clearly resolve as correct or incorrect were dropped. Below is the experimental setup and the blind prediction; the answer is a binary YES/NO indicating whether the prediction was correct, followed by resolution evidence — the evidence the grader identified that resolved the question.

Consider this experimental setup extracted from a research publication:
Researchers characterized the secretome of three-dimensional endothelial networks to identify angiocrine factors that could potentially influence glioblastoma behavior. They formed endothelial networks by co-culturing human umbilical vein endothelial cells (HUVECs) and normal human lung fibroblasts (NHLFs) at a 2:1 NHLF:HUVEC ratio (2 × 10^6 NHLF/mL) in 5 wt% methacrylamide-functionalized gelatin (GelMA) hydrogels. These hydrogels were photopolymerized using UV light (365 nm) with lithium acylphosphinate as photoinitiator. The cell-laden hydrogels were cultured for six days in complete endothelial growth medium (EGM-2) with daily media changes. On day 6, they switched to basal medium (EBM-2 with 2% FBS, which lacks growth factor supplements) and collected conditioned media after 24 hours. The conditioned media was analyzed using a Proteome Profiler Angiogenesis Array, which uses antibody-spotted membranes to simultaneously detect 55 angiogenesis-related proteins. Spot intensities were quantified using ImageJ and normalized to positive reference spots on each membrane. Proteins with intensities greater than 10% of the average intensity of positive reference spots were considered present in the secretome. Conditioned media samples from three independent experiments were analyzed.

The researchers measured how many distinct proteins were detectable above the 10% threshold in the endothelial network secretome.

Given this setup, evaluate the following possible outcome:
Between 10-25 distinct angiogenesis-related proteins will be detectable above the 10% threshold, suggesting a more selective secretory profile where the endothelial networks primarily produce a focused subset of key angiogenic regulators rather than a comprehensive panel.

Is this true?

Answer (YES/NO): NO